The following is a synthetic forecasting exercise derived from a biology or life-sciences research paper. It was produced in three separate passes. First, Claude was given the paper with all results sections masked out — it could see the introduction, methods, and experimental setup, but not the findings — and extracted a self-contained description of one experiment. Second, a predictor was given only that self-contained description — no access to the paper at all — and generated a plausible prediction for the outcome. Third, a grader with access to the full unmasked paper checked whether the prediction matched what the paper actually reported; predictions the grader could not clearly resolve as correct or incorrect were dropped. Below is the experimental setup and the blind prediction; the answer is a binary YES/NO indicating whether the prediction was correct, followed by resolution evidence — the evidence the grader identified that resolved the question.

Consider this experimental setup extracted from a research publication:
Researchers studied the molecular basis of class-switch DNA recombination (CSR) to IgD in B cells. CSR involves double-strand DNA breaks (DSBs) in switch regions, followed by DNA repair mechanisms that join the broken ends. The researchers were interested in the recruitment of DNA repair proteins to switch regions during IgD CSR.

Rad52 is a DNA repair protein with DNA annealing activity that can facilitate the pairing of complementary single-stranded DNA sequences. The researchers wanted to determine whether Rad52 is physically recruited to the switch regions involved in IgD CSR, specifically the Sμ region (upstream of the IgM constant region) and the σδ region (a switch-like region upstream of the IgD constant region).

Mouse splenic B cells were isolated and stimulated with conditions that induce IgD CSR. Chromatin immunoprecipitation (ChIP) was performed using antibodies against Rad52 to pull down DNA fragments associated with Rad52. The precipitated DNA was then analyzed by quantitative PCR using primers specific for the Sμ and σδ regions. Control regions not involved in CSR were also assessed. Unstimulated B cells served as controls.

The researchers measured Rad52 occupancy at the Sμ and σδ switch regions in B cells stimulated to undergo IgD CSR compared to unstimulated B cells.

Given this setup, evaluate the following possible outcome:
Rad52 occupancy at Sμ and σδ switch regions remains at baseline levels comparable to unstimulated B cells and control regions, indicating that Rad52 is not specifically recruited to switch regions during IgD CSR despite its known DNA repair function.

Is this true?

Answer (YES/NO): NO